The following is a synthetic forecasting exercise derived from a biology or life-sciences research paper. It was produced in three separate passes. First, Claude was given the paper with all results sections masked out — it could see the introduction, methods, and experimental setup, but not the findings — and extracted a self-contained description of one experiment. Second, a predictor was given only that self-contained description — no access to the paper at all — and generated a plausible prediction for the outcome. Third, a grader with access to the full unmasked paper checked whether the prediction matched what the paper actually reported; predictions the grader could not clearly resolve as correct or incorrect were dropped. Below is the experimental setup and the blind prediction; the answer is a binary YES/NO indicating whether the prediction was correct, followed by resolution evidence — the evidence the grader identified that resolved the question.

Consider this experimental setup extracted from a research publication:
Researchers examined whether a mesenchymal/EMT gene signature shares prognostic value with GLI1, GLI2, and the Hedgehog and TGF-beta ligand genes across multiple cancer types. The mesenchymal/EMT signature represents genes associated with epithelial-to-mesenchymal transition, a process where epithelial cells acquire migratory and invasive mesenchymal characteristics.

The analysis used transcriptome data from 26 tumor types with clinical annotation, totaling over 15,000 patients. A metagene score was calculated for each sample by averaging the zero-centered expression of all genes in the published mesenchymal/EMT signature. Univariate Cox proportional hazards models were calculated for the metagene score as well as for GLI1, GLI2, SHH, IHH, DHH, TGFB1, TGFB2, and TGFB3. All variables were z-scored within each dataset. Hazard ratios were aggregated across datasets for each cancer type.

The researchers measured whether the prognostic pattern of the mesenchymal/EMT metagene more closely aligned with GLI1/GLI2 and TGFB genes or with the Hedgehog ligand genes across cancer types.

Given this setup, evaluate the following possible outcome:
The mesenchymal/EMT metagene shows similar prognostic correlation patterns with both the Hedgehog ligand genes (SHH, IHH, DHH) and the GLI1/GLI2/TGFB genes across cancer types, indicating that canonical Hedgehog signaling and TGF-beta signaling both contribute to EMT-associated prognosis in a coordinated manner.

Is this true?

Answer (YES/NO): NO